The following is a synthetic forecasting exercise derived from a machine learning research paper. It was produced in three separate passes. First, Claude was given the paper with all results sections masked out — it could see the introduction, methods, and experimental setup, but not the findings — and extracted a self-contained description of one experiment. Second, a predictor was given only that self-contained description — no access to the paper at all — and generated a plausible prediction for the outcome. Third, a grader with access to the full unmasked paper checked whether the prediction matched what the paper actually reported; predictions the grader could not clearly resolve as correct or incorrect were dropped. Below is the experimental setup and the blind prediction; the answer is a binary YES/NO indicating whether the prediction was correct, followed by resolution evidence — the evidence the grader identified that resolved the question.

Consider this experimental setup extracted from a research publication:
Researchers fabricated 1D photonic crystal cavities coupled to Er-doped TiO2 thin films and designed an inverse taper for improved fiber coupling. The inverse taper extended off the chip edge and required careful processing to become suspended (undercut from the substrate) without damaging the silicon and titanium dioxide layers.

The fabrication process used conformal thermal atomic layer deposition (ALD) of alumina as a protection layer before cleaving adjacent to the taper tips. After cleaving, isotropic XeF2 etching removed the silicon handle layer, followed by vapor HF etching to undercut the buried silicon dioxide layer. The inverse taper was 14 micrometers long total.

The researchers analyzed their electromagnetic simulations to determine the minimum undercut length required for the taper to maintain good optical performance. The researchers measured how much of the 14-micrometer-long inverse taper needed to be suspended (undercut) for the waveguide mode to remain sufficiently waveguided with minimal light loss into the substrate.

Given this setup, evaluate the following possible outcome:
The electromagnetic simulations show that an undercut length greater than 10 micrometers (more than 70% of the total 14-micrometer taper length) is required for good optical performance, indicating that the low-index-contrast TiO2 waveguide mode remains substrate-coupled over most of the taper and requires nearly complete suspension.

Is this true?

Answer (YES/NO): NO